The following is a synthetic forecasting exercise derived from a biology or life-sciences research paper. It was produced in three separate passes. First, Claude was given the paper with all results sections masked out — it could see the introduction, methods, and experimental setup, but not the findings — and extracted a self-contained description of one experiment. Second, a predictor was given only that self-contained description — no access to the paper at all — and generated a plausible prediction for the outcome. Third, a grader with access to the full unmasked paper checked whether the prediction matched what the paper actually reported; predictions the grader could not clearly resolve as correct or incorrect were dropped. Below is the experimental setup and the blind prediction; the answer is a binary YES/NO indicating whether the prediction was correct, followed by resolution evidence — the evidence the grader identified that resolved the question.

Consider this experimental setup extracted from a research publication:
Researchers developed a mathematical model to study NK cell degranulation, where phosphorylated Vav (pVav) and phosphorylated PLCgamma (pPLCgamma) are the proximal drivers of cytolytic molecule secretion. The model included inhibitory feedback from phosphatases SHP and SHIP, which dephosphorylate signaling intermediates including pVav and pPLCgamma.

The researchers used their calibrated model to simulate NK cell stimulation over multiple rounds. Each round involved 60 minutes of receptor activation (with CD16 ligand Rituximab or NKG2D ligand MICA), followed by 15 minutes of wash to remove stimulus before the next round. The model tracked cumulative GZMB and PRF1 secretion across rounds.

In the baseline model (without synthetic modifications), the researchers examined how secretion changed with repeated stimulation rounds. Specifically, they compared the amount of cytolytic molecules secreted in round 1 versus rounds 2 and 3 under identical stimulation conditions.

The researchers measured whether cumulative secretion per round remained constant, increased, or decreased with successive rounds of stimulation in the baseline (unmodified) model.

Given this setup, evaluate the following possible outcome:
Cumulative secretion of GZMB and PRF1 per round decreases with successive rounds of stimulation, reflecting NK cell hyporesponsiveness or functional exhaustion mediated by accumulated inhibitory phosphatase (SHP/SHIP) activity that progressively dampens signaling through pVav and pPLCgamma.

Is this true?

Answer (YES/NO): NO